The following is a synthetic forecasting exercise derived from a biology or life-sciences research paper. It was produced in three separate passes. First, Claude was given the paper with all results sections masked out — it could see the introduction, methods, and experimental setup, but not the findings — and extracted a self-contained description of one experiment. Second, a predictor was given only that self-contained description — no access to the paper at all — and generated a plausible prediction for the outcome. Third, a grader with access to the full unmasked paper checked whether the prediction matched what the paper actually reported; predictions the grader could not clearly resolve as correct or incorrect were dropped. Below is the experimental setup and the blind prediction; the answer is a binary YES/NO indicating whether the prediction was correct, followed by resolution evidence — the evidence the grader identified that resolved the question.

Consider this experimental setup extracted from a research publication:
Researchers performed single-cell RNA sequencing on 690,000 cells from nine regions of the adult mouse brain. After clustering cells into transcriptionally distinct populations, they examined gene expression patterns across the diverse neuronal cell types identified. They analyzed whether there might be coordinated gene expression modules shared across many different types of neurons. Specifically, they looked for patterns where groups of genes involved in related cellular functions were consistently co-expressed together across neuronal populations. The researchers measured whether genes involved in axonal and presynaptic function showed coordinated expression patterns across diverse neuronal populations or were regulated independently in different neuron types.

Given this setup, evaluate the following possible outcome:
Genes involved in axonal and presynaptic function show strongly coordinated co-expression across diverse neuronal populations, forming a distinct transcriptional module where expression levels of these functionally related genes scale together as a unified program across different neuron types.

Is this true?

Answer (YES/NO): YES